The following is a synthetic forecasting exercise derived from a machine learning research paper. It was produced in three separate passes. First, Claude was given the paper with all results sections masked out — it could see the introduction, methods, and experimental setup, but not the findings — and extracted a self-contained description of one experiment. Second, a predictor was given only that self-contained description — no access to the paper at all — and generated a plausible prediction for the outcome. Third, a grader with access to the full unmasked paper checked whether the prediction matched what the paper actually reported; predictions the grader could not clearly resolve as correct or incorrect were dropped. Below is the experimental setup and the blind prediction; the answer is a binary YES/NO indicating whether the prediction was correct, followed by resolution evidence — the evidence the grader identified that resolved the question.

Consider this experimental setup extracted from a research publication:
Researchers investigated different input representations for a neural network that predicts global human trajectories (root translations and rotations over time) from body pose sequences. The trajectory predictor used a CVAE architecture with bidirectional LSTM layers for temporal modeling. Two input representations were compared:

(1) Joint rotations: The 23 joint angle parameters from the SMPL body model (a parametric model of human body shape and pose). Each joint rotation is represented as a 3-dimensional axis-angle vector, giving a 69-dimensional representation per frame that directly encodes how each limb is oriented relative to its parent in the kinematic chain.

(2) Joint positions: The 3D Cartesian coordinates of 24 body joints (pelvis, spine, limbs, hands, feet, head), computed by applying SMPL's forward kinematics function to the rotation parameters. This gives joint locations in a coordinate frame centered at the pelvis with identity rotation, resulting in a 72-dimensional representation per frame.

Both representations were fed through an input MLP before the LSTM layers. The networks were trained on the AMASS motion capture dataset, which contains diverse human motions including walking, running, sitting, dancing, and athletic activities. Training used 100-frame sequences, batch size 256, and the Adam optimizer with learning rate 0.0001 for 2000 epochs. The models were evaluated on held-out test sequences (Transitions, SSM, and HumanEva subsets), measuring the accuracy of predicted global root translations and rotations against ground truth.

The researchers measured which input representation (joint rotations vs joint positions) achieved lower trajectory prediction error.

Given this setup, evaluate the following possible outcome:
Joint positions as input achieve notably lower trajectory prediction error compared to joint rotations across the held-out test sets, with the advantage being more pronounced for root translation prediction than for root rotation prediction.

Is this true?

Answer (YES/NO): NO